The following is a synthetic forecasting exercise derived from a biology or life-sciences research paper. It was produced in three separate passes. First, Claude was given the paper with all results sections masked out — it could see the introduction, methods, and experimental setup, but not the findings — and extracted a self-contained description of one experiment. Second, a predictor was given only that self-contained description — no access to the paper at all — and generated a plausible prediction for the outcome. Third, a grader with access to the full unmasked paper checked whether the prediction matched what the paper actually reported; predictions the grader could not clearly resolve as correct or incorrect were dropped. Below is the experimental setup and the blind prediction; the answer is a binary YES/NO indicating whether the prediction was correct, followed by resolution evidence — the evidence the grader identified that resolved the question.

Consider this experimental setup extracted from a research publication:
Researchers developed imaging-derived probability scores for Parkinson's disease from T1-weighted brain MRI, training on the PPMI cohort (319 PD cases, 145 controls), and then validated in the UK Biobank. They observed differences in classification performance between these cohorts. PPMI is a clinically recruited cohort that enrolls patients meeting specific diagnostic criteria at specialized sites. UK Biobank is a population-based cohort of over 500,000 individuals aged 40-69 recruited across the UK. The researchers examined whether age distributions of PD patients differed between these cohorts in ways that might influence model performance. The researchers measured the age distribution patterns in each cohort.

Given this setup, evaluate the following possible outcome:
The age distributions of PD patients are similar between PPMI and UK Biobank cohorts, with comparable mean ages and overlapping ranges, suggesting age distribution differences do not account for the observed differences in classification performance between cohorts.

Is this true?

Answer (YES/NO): NO